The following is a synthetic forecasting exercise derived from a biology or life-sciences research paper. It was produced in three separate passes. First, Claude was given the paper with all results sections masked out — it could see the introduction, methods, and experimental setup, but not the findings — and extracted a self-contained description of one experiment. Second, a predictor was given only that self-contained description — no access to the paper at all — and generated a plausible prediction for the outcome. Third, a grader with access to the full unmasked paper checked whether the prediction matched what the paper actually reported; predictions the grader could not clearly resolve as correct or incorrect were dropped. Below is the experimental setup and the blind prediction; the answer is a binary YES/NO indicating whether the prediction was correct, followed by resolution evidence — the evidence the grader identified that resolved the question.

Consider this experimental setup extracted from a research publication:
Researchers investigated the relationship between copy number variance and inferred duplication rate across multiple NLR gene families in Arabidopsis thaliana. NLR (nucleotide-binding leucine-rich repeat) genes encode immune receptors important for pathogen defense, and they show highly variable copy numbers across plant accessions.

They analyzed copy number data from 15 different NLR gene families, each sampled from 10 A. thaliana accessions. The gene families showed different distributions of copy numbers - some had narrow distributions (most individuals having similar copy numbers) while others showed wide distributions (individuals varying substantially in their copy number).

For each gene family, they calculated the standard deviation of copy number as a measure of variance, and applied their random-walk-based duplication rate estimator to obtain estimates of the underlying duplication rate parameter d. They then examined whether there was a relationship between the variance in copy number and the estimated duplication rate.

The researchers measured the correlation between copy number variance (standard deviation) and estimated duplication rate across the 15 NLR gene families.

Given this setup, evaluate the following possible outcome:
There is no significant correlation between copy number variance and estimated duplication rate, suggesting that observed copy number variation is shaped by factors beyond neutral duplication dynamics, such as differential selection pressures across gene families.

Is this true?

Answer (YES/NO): NO